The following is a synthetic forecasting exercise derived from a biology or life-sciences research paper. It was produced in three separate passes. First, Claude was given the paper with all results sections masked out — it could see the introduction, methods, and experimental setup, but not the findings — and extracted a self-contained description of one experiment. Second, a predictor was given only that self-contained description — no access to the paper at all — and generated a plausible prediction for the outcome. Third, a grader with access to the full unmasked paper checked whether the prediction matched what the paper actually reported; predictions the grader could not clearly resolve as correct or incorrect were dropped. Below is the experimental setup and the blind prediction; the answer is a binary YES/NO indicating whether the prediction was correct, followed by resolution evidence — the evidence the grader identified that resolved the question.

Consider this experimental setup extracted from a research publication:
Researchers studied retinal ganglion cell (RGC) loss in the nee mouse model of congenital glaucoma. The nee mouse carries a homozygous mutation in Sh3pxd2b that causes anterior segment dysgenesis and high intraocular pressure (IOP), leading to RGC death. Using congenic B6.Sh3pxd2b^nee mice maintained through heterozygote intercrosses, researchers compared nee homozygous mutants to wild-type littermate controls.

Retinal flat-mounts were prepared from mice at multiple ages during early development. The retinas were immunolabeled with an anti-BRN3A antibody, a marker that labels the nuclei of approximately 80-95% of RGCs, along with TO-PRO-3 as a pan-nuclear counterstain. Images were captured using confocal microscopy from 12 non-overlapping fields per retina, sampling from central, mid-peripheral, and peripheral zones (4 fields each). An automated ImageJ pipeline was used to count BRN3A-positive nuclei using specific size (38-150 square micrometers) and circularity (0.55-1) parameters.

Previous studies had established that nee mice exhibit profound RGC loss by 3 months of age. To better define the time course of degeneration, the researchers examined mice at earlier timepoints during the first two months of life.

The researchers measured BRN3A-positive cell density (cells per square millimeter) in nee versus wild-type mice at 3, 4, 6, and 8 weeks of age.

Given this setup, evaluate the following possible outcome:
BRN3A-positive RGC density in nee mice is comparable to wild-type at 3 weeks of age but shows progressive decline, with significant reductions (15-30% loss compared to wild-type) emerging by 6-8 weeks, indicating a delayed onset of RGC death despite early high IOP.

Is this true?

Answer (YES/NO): NO